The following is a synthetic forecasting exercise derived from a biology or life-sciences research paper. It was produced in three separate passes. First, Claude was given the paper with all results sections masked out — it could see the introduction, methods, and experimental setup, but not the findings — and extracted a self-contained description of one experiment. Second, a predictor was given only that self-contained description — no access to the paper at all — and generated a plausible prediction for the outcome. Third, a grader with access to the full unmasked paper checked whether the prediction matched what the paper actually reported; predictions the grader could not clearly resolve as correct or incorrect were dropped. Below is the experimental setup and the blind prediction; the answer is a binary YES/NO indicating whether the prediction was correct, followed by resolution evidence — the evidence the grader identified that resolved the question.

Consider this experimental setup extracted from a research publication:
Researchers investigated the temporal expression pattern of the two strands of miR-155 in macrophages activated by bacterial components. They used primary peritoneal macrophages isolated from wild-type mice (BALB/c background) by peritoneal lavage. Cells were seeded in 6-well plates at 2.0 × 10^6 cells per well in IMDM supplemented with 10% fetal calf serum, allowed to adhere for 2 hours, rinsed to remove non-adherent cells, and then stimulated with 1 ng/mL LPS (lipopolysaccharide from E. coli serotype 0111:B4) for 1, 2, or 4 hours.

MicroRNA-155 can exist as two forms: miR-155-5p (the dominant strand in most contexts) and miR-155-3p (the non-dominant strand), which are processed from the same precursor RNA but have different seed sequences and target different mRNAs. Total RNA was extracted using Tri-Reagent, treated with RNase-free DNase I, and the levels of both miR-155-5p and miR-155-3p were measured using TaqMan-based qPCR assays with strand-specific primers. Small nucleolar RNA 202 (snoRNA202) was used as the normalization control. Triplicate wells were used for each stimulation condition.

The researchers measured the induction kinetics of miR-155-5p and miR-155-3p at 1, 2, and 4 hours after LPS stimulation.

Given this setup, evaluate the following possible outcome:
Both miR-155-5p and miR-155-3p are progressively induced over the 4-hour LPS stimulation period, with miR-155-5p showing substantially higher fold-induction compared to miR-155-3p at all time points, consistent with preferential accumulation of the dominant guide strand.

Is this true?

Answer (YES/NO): NO